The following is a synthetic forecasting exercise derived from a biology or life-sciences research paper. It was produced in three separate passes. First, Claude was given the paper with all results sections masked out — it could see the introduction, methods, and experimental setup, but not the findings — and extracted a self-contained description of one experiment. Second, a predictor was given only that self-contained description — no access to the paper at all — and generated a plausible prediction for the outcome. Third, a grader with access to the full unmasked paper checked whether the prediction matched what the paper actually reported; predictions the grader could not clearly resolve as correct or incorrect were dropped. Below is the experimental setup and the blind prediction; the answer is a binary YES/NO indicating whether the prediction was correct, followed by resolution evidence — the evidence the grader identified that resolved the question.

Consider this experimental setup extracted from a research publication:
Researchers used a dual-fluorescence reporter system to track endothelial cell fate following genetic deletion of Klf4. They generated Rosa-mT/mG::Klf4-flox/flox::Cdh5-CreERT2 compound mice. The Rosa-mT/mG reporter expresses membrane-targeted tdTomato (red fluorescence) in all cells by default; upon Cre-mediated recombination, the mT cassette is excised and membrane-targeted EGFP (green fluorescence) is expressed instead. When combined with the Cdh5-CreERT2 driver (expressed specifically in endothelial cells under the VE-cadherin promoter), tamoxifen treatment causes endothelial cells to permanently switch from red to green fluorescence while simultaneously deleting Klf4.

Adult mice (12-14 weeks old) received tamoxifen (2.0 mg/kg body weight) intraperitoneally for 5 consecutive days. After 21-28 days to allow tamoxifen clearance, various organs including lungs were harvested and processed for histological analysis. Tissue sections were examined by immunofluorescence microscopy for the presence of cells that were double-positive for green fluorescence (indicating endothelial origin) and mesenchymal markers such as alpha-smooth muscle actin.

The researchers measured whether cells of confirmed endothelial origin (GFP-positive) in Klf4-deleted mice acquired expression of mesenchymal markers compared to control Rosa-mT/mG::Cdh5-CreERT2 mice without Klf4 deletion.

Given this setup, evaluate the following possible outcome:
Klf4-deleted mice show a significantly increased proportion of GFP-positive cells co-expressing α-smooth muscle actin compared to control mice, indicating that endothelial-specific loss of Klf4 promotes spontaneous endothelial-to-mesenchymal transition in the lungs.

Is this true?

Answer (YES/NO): YES